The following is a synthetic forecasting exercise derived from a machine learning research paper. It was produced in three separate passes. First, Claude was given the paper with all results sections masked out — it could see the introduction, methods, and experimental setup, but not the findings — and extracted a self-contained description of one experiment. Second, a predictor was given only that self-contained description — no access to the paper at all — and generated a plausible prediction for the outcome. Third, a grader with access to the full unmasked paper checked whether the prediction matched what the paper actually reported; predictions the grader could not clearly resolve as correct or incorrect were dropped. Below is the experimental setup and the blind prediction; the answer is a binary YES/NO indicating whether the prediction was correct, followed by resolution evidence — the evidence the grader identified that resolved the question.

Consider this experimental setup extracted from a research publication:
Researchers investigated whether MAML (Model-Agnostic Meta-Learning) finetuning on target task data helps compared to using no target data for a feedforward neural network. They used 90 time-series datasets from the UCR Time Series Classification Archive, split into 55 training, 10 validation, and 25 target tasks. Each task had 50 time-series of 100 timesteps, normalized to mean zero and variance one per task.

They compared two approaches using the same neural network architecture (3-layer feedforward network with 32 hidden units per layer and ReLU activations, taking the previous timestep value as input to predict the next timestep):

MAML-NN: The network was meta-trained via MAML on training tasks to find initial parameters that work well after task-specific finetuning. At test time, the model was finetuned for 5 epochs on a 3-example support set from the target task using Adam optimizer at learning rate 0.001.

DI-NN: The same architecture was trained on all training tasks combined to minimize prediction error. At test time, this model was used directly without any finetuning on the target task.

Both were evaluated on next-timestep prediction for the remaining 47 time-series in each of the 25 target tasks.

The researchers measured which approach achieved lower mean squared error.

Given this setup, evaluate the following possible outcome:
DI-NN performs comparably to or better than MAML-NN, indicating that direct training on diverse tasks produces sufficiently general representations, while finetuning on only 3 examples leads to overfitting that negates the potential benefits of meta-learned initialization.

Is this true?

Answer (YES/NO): YES